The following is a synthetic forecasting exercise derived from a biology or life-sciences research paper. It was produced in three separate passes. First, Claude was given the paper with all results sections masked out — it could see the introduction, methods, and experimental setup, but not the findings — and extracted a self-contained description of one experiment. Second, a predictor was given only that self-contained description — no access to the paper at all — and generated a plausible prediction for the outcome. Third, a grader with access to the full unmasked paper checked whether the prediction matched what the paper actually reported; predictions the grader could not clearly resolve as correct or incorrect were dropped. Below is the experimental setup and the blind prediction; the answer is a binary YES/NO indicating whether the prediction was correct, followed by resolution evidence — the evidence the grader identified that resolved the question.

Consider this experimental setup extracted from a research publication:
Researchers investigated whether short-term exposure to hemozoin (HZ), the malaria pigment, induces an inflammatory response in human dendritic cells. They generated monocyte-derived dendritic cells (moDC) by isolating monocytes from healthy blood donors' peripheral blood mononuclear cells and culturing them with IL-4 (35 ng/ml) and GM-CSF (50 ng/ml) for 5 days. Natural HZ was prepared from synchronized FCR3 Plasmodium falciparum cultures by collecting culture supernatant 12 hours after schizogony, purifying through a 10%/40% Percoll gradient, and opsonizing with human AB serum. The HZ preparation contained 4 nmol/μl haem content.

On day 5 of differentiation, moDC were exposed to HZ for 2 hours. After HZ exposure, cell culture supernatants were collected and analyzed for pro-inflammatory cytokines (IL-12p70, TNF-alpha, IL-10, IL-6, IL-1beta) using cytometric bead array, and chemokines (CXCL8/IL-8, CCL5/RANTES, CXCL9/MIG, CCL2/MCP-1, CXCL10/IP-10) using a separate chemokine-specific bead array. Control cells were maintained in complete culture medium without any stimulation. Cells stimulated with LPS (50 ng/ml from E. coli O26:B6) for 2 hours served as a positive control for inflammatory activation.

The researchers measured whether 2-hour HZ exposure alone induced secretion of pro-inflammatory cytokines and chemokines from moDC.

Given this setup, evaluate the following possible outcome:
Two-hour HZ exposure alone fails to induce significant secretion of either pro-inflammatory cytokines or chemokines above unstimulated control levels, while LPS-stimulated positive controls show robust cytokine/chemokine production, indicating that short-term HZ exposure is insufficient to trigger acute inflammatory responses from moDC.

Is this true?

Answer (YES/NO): YES